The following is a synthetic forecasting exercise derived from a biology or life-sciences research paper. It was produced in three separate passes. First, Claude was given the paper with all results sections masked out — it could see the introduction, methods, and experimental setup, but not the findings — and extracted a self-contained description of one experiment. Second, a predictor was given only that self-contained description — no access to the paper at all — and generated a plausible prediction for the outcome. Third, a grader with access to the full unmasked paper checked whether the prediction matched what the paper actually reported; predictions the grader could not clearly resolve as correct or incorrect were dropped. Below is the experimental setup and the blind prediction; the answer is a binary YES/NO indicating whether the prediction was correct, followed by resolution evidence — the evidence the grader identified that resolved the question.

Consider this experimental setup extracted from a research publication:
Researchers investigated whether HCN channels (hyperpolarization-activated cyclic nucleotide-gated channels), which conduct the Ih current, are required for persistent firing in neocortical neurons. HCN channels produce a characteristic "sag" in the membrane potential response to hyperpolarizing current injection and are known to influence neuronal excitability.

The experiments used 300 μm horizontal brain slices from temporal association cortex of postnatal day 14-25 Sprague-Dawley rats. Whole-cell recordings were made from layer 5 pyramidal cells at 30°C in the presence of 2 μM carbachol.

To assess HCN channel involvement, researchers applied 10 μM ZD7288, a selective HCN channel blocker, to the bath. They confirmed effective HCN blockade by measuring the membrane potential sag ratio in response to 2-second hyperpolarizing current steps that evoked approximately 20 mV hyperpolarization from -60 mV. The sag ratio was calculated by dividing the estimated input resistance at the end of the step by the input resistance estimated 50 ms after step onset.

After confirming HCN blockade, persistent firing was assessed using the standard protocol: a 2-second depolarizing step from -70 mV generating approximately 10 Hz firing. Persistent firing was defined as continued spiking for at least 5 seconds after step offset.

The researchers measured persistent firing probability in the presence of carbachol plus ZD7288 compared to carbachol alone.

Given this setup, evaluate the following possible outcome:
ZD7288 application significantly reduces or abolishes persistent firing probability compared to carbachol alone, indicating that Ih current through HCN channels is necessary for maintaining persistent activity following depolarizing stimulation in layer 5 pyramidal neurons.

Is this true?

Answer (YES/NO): NO